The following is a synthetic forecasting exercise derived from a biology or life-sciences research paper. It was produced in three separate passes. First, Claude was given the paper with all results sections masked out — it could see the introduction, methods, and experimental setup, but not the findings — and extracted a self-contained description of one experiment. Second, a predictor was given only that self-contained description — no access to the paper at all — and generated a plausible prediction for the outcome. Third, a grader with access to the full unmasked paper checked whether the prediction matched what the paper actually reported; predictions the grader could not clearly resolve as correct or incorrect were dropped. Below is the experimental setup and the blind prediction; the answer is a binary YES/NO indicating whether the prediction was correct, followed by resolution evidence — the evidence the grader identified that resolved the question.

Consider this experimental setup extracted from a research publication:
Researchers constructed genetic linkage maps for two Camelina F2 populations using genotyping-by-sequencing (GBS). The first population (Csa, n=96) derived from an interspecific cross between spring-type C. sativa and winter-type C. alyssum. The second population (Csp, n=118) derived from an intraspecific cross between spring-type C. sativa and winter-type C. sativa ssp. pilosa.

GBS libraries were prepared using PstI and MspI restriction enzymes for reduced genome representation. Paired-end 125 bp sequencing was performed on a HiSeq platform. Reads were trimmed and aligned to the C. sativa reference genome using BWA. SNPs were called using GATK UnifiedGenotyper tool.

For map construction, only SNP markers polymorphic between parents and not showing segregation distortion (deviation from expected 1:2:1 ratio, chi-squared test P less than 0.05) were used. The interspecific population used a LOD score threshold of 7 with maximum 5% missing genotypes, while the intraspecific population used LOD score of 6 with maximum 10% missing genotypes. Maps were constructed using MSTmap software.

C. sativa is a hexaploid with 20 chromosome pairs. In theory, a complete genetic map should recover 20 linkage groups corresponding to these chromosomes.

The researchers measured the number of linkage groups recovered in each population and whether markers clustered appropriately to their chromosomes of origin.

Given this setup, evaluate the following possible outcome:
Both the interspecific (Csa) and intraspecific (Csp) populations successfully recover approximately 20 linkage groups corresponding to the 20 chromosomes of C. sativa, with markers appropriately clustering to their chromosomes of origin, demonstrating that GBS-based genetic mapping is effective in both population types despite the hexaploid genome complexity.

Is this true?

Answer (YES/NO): NO